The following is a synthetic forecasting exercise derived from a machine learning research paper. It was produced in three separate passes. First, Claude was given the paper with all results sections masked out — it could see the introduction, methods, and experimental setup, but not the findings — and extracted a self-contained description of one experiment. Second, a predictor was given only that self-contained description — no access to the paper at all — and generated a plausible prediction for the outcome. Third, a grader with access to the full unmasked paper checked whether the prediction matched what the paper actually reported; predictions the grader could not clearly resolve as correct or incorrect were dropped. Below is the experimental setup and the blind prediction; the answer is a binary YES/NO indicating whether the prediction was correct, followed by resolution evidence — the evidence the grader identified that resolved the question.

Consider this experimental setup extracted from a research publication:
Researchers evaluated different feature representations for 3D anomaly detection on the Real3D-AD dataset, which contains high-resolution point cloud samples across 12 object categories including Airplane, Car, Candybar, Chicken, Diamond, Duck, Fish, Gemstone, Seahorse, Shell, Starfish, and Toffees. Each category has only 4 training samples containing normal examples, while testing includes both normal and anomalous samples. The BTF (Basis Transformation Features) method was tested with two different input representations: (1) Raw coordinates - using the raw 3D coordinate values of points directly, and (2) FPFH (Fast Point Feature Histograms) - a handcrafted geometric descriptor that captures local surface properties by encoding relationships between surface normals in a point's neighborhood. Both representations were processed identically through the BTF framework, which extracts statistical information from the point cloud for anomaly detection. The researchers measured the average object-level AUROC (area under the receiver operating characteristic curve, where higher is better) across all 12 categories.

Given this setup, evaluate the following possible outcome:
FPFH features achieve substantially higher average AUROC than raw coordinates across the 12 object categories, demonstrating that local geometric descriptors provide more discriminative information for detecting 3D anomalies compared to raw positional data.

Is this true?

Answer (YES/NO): NO